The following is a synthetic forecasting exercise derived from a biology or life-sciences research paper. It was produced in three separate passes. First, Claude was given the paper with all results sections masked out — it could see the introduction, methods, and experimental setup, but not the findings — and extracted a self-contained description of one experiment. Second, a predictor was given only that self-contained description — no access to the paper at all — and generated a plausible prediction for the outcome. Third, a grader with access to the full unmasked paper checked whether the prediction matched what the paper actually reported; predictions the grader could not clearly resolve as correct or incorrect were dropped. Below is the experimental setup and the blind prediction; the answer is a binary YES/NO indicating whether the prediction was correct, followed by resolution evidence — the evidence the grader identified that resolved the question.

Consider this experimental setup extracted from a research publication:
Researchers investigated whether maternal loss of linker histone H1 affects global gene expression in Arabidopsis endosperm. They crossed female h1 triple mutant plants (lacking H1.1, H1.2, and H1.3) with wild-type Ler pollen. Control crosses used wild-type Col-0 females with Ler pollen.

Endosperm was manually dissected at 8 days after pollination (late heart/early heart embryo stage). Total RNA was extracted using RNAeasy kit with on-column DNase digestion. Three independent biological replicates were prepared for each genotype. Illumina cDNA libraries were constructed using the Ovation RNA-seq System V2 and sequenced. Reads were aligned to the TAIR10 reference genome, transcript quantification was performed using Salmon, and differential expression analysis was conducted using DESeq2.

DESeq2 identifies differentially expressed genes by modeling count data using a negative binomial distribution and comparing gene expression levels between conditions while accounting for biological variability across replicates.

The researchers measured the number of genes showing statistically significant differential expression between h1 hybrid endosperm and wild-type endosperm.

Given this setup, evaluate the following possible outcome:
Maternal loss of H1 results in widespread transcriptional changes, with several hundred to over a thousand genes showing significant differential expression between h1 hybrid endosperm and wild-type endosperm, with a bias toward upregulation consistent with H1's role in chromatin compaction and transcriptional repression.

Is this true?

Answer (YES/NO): NO